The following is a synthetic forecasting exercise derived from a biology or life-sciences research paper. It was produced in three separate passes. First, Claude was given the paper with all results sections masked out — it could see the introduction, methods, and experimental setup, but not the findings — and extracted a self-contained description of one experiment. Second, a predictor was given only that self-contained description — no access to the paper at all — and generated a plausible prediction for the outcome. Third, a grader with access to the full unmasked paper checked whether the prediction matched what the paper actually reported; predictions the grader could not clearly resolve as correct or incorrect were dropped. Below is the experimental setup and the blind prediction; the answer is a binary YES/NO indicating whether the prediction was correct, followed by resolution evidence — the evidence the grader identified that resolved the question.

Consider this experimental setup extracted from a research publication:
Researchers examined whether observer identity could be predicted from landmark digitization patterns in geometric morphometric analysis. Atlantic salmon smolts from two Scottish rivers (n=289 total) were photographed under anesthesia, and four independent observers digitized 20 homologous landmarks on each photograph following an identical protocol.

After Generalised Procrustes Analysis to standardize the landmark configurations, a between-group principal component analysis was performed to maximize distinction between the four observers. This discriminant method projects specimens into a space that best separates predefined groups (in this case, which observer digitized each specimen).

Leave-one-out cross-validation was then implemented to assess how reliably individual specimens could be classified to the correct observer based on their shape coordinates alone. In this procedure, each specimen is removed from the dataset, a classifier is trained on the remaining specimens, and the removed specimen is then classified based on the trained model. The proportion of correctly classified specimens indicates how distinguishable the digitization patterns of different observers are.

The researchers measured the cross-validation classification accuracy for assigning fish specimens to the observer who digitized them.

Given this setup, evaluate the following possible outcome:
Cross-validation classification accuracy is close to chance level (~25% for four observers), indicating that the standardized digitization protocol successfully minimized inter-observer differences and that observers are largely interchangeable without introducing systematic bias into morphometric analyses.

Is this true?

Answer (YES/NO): NO